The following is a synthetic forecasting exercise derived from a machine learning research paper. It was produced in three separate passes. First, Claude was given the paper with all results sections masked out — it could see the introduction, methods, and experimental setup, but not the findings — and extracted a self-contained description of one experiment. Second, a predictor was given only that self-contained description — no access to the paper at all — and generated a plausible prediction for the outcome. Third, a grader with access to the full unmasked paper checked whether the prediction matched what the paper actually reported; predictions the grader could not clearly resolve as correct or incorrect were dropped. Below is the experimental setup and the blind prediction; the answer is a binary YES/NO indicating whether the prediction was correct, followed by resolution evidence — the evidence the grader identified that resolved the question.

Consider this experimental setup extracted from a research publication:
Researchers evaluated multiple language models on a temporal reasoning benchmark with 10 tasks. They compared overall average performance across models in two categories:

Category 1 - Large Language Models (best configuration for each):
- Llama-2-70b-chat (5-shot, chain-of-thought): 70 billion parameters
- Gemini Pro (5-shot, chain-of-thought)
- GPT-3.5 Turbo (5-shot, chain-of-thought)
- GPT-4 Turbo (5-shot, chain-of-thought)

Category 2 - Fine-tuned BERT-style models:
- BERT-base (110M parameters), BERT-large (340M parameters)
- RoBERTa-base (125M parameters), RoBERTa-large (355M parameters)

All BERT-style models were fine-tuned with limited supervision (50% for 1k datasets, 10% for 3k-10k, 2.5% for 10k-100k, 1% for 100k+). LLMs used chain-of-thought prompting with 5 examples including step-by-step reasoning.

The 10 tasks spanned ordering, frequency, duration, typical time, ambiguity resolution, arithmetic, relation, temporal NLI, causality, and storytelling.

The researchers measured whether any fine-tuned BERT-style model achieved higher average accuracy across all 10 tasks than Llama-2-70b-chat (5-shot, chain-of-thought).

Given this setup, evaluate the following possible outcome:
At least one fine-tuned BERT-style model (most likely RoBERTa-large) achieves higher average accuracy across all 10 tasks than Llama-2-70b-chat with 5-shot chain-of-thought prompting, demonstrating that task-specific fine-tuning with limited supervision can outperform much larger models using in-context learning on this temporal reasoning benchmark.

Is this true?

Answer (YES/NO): YES